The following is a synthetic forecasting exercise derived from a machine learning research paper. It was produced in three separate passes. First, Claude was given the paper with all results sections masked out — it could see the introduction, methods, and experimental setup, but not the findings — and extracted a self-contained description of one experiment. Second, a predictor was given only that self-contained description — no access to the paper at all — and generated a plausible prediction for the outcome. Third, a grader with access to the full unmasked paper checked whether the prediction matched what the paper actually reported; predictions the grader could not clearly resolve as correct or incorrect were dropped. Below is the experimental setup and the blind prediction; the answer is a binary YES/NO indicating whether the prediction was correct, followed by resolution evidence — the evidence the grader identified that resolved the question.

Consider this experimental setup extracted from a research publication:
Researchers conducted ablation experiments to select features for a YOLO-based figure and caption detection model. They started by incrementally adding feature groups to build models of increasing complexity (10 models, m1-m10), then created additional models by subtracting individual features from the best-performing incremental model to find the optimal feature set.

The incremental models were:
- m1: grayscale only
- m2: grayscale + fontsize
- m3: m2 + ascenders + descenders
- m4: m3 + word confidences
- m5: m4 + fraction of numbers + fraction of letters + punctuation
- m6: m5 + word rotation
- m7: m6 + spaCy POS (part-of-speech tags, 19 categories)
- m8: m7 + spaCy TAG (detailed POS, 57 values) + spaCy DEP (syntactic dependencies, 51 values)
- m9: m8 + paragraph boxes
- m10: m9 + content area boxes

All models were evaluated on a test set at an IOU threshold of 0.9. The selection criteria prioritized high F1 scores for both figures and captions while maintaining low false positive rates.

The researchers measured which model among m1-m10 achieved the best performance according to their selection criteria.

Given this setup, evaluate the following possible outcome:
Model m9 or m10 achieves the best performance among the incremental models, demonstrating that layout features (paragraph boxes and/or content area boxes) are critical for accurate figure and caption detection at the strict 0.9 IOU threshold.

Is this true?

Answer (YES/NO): NO